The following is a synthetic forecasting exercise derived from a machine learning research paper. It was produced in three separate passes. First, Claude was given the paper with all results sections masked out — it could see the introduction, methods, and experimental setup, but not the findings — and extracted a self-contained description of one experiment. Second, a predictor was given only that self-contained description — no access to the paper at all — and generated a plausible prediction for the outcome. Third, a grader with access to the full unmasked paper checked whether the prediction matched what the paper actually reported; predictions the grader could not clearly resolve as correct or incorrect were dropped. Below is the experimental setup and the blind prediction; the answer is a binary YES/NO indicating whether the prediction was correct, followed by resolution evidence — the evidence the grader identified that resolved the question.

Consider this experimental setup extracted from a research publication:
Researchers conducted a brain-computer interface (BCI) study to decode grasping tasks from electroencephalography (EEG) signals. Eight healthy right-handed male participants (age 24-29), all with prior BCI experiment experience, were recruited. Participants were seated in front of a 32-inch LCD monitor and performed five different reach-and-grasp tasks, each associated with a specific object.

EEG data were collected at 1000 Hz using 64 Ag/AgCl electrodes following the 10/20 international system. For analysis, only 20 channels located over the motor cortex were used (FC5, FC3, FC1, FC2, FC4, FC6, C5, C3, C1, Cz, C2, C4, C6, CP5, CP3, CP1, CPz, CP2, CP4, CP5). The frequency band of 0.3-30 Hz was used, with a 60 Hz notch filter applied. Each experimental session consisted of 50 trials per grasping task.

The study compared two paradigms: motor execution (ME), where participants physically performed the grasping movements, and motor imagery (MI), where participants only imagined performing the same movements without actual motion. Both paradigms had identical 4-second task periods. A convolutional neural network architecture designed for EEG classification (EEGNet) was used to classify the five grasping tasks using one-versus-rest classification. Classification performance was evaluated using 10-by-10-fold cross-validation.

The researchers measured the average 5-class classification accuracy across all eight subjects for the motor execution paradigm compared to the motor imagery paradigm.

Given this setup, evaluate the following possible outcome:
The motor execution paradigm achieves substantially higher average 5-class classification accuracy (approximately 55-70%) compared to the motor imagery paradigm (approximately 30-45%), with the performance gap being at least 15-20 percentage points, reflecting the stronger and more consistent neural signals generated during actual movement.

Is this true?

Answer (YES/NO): NO